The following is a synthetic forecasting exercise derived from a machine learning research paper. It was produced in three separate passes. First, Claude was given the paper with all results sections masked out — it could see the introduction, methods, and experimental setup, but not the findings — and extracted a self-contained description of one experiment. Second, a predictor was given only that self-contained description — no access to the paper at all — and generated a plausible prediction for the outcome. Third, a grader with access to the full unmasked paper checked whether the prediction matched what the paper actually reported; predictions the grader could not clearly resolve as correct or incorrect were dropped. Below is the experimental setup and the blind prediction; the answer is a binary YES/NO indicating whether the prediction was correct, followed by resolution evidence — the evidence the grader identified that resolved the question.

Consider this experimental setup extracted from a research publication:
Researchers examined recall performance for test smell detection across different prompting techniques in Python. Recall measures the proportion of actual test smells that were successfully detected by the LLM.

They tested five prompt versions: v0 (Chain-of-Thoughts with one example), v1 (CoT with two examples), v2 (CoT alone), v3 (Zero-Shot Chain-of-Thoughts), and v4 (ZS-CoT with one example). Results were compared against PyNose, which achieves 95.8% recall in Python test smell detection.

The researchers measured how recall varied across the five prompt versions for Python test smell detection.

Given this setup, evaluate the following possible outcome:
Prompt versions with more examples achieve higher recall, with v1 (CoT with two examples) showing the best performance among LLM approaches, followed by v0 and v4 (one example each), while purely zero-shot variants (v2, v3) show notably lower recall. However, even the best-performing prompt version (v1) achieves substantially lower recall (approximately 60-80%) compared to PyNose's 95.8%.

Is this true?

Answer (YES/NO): NO